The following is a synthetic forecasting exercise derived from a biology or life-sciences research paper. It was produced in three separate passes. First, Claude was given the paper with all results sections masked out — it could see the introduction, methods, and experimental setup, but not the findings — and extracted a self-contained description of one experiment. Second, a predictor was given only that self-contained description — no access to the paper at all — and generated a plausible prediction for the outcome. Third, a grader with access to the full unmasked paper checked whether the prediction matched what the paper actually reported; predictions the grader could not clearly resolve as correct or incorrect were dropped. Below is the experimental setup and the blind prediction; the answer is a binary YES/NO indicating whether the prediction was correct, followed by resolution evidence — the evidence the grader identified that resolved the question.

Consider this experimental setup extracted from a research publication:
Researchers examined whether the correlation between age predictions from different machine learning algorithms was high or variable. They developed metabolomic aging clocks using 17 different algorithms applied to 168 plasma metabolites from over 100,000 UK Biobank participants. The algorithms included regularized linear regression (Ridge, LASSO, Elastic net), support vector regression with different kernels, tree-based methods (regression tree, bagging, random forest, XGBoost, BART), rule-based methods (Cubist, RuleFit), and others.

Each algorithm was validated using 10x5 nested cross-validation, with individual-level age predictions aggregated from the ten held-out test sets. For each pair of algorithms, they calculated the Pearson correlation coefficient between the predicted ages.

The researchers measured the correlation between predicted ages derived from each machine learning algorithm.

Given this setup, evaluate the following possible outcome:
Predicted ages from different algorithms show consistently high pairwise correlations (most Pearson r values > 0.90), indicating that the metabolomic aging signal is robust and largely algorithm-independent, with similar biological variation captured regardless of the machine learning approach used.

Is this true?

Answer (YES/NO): NO